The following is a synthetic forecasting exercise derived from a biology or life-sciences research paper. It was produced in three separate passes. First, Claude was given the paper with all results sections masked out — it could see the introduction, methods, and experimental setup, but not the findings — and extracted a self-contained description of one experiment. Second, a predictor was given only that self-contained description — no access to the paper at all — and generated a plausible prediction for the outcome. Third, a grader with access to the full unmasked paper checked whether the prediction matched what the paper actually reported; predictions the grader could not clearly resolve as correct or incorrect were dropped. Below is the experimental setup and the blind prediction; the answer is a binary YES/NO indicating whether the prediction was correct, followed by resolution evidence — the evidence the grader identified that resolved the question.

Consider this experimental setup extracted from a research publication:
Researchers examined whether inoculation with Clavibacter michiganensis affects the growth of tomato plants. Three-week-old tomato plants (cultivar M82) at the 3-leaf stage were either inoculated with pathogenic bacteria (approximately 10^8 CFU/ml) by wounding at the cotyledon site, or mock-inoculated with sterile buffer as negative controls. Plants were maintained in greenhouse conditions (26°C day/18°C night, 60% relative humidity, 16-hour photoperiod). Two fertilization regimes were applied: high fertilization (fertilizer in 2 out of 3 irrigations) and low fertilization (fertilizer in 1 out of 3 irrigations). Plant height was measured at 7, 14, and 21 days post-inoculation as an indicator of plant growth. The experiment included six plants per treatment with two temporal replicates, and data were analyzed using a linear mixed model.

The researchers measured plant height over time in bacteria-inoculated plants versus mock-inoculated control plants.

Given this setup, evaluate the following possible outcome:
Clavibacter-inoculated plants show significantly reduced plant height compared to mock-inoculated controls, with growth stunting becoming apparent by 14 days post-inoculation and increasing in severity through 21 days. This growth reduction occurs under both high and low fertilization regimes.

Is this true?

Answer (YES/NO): NO